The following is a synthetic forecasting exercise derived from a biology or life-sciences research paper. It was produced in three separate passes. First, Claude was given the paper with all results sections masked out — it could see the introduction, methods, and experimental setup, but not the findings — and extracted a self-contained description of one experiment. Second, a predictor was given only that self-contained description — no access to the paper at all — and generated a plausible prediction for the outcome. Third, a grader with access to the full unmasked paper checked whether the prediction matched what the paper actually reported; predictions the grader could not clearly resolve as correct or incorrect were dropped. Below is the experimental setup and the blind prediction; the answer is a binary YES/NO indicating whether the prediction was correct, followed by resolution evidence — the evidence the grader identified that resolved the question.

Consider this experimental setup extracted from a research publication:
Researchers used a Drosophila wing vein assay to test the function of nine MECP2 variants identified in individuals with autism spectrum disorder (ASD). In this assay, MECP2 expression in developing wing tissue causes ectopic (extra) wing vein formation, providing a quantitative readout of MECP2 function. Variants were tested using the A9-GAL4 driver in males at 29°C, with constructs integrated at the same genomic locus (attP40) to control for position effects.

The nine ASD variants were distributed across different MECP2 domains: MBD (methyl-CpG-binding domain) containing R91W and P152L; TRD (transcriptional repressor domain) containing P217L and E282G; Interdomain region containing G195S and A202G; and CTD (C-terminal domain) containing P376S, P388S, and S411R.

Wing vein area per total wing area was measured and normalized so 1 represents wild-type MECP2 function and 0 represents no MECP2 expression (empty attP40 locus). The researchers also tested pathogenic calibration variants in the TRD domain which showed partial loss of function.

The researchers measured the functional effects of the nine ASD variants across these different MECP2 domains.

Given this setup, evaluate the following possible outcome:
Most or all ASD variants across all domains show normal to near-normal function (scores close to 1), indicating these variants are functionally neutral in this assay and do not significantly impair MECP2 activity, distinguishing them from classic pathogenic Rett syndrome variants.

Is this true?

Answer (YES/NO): NO